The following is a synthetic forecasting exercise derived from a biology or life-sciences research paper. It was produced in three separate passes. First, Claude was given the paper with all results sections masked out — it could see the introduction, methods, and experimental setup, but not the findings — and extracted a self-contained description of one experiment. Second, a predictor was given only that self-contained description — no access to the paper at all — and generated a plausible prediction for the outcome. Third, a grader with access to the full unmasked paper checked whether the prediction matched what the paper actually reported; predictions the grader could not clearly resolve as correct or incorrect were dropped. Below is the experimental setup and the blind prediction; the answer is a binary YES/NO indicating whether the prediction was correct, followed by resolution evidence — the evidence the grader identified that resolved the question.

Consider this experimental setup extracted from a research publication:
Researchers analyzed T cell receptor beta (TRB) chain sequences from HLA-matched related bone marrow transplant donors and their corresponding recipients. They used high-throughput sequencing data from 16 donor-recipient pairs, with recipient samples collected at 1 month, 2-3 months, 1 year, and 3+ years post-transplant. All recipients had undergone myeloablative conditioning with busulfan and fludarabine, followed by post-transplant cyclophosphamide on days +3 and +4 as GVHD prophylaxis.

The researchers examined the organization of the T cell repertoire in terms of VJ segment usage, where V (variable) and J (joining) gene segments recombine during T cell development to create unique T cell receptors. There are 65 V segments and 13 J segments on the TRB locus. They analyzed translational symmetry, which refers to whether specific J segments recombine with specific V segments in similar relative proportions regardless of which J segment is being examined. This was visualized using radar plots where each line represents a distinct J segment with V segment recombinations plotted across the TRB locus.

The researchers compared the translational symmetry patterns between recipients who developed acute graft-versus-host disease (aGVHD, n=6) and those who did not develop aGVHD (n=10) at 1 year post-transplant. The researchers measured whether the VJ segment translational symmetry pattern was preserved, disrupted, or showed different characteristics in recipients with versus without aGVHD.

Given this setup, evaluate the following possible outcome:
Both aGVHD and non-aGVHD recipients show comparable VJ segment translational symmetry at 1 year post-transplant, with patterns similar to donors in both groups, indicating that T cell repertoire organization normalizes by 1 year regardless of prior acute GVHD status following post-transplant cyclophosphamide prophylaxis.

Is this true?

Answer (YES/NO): YES